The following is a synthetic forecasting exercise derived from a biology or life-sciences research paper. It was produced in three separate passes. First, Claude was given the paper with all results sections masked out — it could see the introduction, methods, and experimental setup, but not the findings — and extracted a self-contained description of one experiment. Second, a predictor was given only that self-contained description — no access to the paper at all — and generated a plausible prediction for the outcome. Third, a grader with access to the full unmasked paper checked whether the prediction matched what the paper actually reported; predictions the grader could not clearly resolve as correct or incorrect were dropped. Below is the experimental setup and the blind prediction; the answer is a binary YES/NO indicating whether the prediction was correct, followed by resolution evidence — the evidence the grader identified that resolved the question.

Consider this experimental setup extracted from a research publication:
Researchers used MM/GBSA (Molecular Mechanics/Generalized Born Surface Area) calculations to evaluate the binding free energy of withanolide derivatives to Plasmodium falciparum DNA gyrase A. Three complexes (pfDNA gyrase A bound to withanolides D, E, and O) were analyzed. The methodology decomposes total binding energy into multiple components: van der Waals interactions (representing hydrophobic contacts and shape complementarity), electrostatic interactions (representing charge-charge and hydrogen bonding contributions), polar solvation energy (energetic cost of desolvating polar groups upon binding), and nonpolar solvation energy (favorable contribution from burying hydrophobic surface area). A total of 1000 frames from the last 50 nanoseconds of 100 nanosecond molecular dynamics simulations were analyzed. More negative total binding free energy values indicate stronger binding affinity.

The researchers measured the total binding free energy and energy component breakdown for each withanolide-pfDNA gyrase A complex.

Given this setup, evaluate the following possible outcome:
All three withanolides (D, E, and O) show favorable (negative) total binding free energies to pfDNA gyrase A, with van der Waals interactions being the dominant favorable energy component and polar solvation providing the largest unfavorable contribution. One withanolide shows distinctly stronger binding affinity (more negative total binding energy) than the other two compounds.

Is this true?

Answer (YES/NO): NO